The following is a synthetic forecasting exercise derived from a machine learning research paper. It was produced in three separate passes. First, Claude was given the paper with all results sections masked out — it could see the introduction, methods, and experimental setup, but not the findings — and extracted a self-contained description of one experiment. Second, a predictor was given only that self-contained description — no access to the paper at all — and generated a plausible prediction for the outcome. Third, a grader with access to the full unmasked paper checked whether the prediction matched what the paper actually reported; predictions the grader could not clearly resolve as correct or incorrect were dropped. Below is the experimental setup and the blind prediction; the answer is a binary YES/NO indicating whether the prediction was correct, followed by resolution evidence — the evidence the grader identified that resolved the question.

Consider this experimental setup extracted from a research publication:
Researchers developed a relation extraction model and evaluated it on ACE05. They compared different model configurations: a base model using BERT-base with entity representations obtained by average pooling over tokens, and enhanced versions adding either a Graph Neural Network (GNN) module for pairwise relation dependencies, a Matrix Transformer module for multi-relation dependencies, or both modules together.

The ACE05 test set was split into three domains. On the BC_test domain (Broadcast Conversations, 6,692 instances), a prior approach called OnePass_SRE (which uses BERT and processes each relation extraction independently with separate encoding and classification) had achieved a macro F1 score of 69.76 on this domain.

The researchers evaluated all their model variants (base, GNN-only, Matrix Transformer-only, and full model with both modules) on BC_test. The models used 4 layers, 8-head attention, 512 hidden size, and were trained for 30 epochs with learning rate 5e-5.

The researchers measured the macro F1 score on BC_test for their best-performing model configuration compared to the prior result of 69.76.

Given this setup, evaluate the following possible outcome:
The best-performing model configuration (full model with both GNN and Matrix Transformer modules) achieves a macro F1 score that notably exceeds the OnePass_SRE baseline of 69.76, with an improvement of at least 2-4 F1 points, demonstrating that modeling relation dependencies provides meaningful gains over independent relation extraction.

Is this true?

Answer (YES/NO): NO